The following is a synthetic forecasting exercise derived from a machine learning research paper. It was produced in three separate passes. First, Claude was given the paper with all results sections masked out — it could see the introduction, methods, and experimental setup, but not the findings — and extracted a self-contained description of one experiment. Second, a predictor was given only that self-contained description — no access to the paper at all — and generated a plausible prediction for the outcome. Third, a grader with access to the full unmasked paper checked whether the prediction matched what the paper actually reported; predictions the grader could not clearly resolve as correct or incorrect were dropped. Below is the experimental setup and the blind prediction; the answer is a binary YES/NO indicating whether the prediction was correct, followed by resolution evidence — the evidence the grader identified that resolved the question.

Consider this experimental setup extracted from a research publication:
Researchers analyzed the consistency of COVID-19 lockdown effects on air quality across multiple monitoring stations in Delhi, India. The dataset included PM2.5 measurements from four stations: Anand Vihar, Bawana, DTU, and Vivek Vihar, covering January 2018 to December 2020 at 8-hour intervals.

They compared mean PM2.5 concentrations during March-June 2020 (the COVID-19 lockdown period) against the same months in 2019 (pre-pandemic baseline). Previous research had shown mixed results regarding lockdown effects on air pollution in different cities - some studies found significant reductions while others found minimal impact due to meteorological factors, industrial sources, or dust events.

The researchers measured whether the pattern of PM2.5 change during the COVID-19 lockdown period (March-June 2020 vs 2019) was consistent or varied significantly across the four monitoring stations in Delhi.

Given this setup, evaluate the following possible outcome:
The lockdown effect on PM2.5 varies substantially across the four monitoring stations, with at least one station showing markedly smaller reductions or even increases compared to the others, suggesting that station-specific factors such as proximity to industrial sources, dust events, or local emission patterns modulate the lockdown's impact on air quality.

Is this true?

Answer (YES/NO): NO